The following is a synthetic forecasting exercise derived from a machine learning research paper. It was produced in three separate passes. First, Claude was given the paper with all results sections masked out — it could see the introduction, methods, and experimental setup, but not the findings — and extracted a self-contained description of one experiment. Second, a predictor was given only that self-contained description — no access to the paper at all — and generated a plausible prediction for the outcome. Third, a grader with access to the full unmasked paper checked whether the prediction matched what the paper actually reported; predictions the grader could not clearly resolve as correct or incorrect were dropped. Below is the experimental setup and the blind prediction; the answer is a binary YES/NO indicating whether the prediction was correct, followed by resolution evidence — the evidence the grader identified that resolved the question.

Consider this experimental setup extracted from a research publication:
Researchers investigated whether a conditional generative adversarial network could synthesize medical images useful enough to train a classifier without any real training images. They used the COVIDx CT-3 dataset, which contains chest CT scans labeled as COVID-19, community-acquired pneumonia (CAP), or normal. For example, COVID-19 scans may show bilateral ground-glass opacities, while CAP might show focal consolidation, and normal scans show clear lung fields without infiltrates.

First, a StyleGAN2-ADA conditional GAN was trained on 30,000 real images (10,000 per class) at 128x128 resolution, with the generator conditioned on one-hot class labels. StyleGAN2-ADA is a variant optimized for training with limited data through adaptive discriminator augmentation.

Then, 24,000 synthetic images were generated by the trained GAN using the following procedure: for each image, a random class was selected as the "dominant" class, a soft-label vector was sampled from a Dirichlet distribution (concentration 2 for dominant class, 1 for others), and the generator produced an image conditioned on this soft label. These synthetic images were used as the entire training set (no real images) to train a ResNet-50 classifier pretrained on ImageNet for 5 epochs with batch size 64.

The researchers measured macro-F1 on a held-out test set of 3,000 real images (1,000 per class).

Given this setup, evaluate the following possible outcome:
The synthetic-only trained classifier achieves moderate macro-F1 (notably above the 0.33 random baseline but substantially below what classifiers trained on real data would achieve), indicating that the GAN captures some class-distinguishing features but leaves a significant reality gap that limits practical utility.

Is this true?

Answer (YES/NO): YES